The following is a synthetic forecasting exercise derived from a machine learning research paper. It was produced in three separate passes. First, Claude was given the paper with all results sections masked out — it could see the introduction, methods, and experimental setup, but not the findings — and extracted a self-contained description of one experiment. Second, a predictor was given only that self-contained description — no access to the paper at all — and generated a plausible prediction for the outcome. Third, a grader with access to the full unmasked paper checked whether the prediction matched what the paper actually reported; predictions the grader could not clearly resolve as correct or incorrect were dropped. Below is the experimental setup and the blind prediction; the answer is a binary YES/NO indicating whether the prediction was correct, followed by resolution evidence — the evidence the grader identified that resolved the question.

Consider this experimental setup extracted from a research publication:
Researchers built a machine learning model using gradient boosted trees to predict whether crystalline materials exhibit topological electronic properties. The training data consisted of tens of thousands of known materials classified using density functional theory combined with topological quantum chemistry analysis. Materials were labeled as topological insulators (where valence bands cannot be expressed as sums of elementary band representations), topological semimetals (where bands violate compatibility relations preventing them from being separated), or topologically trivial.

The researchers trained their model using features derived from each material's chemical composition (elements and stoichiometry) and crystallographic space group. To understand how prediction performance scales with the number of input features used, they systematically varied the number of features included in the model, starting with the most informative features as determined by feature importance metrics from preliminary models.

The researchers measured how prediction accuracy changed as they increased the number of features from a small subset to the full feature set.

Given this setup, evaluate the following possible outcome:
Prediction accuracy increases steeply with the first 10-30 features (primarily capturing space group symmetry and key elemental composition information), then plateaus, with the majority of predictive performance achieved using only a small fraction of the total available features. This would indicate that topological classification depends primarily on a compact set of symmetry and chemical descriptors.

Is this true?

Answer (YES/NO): YES